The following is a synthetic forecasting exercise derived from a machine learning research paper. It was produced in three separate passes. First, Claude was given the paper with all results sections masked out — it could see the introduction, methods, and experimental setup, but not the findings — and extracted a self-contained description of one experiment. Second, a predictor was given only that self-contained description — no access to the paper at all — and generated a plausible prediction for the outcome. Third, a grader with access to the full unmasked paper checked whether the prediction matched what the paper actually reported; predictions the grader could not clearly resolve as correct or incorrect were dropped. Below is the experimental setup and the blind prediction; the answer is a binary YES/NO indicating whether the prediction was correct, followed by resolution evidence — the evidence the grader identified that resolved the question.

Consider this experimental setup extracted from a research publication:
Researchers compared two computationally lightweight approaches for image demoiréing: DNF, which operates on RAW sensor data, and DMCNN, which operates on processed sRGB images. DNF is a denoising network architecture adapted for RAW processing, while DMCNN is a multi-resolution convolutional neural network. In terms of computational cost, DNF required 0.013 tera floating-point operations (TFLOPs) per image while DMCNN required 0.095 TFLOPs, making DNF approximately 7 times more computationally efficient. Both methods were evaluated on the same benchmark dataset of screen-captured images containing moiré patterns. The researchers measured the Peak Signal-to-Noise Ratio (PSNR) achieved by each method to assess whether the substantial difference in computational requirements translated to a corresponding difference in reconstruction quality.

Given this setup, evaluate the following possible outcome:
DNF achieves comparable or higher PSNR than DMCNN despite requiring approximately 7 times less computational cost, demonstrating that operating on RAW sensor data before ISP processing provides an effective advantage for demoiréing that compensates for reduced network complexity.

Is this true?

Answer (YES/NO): YES